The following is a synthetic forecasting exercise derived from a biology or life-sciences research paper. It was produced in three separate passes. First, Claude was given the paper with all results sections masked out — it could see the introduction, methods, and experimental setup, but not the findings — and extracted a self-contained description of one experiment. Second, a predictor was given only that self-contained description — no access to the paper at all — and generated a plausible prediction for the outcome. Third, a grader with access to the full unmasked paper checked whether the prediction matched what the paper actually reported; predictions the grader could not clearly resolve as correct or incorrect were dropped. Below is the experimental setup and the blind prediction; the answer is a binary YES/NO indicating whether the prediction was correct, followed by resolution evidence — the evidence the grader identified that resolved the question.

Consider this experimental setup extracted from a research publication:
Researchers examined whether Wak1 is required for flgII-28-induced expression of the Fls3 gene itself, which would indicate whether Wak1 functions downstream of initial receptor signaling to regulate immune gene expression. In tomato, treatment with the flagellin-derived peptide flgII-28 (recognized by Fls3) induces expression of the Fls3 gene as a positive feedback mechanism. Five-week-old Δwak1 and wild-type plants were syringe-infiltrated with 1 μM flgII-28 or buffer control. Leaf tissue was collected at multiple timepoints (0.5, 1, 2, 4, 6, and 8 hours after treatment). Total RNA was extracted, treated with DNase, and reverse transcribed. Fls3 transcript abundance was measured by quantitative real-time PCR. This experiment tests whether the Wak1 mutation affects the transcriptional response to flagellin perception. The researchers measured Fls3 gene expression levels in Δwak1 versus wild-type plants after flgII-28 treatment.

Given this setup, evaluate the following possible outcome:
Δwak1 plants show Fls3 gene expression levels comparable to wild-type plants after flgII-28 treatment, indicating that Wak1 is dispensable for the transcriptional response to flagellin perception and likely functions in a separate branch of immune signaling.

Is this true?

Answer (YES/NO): YES